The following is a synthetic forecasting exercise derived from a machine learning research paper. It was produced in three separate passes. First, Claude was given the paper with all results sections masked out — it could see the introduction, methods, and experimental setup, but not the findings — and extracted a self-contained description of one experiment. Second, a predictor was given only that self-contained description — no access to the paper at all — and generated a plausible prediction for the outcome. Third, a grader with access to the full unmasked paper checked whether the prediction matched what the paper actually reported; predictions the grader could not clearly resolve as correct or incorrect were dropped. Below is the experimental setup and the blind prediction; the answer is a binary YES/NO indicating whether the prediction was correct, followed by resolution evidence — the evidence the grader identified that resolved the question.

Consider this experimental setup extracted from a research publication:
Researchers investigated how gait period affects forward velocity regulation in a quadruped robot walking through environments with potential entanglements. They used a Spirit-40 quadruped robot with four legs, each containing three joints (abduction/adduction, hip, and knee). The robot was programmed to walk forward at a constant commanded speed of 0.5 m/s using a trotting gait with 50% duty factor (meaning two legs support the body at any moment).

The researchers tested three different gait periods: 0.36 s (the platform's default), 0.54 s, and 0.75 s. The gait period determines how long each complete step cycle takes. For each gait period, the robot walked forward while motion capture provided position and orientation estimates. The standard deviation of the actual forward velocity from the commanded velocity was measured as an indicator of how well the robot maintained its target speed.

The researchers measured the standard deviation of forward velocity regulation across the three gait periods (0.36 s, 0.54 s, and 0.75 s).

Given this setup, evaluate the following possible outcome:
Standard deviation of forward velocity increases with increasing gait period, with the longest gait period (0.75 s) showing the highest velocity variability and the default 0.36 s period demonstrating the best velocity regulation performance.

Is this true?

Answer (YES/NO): YES